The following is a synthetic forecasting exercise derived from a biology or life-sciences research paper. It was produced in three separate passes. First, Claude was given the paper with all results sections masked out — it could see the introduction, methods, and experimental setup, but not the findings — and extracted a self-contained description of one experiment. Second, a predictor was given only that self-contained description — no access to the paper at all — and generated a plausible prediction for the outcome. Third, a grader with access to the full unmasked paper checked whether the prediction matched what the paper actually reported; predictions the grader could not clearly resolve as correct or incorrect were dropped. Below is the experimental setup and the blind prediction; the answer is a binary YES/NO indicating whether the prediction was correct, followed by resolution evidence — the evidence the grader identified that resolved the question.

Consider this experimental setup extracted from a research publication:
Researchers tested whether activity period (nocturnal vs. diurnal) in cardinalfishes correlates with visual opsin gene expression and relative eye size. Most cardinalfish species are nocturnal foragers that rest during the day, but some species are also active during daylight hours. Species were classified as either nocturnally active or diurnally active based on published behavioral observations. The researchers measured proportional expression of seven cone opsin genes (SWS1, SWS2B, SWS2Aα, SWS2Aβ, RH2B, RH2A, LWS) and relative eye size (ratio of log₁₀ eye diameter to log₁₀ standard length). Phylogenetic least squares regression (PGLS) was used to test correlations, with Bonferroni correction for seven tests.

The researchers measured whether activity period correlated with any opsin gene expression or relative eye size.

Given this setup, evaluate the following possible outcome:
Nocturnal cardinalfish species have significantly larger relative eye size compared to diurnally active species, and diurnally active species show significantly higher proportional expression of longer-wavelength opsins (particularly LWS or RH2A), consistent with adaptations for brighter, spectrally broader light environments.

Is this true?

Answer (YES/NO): NO